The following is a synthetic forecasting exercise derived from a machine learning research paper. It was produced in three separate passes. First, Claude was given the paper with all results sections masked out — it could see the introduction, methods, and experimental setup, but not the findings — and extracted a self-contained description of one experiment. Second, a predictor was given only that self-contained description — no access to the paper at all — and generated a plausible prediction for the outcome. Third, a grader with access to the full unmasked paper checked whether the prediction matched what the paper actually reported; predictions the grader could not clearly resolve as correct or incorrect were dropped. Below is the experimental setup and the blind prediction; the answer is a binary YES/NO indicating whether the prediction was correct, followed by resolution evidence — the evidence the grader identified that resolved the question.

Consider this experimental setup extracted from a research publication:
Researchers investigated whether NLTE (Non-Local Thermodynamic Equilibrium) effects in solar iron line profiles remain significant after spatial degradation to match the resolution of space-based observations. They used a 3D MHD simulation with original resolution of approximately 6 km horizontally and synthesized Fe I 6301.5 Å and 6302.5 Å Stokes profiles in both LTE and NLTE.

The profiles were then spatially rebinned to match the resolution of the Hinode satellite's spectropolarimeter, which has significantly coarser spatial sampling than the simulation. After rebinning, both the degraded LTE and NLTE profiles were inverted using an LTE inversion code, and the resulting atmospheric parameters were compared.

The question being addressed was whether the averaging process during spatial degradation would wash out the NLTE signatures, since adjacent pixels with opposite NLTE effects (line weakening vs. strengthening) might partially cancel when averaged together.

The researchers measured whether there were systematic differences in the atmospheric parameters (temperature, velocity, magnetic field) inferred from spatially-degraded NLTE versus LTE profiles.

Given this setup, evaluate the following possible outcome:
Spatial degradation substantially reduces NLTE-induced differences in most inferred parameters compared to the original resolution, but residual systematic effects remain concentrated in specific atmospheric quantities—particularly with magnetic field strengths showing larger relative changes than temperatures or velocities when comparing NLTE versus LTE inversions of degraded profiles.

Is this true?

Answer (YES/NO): NO